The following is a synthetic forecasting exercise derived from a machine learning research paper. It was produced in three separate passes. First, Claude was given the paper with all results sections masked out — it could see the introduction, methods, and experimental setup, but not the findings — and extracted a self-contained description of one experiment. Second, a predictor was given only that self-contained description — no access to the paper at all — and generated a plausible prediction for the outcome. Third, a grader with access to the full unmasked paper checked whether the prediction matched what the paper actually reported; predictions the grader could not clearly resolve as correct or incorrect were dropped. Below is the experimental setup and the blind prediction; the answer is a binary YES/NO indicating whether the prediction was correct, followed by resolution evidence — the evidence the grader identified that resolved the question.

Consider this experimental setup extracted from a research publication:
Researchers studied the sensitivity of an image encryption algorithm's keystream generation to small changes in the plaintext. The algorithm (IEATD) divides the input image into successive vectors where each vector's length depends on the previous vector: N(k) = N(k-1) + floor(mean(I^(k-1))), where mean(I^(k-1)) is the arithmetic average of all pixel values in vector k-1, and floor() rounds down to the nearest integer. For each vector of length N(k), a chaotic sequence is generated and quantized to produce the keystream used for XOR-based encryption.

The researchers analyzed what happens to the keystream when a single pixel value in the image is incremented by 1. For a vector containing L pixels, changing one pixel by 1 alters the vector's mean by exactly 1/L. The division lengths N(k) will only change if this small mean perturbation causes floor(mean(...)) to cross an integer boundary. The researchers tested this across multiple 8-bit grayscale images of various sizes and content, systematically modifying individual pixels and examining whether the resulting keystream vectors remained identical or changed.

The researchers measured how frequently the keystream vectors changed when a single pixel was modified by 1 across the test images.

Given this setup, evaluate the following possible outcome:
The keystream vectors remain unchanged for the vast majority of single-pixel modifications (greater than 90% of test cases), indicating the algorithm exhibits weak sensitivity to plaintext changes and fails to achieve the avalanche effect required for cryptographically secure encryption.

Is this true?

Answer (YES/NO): YES